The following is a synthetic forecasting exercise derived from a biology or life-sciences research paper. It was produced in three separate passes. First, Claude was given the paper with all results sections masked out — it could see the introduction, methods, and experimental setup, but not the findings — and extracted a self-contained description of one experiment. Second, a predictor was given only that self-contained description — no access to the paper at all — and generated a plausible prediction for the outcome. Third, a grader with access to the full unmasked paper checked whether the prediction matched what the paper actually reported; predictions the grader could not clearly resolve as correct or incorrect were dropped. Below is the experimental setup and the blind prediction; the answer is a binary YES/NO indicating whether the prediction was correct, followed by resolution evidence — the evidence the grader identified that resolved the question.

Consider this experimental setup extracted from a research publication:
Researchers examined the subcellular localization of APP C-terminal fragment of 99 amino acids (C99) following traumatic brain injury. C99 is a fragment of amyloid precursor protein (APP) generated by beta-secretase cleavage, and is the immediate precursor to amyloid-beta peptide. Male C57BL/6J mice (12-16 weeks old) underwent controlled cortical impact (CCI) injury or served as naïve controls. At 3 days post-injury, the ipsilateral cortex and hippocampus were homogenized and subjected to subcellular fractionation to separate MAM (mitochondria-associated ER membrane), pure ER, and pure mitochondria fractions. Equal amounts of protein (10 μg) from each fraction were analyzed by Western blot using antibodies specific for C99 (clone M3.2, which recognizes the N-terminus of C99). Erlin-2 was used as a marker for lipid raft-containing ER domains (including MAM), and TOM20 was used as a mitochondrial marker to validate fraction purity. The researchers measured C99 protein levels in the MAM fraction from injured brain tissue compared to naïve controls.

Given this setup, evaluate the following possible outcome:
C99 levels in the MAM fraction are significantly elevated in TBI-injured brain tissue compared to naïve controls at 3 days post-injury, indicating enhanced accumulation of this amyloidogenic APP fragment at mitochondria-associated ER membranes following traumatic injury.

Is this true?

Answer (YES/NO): YES